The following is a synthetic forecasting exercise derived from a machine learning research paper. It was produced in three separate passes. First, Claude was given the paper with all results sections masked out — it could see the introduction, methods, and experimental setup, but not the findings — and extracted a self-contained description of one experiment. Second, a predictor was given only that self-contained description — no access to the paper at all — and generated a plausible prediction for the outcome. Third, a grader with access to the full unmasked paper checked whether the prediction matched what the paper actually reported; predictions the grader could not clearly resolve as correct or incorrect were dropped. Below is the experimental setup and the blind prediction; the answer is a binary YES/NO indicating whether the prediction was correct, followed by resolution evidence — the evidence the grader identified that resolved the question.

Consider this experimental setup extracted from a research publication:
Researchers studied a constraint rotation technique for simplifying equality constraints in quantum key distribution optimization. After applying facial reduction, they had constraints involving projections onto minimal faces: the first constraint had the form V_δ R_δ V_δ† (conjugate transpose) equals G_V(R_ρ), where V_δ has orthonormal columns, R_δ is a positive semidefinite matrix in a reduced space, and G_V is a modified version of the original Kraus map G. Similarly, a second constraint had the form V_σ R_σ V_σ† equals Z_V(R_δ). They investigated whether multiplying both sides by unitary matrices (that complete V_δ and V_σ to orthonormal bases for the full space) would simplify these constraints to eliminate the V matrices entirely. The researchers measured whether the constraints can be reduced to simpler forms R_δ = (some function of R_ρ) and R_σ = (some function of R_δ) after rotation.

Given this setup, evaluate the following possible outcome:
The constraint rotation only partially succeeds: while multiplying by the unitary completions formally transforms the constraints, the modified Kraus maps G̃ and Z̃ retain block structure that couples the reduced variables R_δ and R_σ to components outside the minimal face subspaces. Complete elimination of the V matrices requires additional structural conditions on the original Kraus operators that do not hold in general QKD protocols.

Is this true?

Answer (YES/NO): NO